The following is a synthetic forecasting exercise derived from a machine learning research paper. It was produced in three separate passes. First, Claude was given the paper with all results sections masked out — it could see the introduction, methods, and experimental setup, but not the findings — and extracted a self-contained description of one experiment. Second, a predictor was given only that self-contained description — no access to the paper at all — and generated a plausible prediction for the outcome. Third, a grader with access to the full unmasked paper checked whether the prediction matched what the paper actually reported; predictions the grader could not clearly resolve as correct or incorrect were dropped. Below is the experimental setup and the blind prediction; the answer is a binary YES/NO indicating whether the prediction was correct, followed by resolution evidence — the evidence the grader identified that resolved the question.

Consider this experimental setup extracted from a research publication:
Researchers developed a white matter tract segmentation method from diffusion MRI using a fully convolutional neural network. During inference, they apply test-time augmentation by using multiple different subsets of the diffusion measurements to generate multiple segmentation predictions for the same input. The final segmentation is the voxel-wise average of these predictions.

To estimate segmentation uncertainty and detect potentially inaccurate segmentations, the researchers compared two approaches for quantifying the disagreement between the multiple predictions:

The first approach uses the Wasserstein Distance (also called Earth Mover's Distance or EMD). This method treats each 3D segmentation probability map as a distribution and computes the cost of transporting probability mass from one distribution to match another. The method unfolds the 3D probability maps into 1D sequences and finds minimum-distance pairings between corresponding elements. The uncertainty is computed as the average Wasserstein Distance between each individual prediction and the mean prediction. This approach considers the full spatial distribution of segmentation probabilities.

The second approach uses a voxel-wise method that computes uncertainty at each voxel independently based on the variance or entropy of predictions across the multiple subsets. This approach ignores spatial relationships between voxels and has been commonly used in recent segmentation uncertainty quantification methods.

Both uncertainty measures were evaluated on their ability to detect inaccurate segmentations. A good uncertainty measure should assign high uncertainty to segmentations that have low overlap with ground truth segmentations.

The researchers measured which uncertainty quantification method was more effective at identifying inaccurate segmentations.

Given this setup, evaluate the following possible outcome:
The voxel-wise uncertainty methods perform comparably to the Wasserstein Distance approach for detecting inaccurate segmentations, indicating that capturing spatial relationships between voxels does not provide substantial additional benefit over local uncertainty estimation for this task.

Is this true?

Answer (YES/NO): NO